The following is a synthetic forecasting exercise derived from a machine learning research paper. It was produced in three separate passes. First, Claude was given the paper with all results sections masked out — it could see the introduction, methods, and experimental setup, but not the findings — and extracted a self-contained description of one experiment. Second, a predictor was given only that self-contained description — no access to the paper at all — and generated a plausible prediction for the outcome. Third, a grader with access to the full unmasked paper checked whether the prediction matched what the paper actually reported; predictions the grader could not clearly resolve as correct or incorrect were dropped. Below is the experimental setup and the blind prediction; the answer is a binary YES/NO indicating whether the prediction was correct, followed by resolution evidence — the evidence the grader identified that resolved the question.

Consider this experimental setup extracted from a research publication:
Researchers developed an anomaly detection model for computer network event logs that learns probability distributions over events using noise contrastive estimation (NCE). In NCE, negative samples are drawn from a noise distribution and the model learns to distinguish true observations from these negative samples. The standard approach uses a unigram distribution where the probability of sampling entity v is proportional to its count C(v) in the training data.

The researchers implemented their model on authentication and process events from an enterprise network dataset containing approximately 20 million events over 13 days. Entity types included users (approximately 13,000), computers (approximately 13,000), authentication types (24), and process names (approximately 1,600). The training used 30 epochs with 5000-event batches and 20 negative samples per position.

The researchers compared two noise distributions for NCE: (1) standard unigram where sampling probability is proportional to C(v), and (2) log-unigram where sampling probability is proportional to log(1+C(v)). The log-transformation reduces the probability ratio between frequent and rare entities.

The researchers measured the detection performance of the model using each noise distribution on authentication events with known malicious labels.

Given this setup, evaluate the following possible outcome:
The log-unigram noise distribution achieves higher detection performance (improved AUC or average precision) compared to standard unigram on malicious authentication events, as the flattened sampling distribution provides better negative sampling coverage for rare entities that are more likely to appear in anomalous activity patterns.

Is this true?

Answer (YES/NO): YES